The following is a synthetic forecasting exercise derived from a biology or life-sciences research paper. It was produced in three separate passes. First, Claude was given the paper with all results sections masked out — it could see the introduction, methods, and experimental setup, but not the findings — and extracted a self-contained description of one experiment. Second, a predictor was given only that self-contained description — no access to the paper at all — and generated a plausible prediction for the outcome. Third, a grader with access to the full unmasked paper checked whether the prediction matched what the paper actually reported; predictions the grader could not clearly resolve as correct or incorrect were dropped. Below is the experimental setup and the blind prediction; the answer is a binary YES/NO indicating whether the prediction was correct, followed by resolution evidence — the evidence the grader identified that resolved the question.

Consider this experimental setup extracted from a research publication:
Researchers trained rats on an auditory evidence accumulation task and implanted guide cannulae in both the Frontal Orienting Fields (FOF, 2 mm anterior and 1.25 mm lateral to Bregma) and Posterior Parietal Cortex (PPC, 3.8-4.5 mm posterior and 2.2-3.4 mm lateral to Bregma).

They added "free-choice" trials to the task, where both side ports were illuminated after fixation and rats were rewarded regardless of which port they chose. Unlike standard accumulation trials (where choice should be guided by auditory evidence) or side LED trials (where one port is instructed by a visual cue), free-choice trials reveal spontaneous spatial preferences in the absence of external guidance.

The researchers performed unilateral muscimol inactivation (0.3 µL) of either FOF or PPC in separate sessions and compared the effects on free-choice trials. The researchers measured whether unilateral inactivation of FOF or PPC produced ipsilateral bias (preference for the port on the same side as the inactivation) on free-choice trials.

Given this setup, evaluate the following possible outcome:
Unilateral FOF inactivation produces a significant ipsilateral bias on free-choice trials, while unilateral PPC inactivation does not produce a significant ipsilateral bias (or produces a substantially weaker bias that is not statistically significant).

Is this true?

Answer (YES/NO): NO